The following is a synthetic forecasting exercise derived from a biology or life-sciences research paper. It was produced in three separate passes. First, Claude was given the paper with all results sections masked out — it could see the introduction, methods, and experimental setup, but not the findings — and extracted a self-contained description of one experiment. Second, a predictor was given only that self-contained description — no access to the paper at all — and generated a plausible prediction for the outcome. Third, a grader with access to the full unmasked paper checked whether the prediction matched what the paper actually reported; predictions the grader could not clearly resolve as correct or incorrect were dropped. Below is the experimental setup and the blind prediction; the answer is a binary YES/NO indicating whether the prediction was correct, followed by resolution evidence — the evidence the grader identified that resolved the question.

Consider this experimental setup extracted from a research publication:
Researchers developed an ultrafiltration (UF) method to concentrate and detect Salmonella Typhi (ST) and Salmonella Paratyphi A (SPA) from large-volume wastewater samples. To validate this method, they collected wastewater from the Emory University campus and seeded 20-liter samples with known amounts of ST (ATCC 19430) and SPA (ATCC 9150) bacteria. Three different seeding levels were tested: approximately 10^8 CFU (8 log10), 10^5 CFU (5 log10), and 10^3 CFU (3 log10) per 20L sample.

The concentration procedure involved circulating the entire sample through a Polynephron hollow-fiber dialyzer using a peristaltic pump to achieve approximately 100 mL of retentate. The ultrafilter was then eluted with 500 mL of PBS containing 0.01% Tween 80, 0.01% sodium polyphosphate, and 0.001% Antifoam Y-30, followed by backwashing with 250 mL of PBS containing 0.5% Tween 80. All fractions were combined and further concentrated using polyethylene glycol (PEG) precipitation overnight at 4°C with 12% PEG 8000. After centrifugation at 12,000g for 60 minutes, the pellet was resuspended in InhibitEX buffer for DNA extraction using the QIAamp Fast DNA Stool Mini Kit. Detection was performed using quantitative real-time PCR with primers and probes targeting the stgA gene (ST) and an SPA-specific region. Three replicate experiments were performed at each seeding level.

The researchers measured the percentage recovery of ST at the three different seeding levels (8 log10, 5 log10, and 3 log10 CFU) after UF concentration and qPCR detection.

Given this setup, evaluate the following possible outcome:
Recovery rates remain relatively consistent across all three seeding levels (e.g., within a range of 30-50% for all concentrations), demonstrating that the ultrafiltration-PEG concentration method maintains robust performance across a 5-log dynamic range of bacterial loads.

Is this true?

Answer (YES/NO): NO